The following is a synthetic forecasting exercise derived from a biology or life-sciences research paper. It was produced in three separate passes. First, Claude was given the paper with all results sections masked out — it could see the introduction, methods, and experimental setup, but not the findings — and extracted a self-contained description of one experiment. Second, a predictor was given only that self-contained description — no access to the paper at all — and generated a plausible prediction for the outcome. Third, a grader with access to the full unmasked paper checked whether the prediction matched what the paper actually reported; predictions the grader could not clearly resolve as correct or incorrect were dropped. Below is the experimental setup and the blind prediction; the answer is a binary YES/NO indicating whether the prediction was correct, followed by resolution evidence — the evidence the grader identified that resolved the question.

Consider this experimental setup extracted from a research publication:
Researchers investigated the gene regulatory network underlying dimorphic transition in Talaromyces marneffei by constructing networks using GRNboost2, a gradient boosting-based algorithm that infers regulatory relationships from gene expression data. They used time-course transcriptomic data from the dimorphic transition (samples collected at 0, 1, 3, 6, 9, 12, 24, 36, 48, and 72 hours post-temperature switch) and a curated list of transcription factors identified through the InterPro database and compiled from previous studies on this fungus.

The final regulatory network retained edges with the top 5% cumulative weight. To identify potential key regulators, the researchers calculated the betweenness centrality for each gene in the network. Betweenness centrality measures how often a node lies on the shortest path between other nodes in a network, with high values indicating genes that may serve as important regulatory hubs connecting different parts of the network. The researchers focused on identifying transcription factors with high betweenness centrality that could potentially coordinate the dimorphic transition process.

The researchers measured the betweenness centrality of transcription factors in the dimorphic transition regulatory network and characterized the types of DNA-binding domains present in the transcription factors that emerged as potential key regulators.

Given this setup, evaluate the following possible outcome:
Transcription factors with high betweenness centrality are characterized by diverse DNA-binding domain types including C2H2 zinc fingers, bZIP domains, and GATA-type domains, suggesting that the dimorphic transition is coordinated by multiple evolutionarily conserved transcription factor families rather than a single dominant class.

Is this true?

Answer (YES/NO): NO